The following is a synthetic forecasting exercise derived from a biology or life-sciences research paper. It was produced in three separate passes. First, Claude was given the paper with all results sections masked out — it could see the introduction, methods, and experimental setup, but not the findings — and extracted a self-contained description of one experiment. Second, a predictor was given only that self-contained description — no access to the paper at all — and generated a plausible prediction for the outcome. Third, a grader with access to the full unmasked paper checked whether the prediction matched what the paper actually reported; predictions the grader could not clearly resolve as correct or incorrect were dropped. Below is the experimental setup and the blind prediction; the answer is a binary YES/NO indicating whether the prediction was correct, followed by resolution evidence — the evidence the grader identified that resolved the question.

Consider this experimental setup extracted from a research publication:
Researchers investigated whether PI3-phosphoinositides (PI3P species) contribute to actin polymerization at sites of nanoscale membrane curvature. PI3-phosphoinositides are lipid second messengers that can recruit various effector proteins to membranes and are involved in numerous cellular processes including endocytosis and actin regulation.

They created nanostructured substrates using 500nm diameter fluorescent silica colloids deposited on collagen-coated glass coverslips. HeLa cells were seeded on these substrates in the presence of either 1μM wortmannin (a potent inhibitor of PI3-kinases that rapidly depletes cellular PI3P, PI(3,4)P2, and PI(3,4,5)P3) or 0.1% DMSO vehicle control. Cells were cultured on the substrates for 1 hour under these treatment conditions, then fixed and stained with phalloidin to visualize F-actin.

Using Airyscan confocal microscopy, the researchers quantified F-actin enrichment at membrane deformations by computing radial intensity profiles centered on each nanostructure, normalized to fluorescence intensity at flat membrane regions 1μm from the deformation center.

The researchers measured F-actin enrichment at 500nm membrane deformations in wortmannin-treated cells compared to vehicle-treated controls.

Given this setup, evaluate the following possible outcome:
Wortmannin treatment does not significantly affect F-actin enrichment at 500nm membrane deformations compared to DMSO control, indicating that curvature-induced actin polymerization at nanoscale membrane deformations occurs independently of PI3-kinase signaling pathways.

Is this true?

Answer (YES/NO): YES